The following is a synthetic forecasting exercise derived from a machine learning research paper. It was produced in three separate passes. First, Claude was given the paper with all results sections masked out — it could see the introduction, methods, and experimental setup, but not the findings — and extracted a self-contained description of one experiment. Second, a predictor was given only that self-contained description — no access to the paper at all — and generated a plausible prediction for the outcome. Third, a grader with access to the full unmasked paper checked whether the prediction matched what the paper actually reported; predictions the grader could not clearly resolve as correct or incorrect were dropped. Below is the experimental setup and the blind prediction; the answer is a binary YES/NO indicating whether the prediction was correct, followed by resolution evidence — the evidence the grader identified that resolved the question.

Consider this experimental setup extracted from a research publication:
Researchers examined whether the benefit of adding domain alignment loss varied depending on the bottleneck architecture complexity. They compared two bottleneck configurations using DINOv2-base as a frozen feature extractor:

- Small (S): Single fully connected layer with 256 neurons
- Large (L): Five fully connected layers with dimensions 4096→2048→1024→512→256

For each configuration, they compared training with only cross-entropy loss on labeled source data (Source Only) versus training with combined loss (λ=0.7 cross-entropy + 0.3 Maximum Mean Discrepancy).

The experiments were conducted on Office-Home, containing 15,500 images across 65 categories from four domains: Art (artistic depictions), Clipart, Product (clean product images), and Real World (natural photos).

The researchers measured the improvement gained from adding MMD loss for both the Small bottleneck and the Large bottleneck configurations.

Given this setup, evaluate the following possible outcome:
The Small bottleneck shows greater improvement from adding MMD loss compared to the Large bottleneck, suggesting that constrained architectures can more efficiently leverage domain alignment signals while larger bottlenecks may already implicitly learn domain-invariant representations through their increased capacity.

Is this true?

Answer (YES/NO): NO